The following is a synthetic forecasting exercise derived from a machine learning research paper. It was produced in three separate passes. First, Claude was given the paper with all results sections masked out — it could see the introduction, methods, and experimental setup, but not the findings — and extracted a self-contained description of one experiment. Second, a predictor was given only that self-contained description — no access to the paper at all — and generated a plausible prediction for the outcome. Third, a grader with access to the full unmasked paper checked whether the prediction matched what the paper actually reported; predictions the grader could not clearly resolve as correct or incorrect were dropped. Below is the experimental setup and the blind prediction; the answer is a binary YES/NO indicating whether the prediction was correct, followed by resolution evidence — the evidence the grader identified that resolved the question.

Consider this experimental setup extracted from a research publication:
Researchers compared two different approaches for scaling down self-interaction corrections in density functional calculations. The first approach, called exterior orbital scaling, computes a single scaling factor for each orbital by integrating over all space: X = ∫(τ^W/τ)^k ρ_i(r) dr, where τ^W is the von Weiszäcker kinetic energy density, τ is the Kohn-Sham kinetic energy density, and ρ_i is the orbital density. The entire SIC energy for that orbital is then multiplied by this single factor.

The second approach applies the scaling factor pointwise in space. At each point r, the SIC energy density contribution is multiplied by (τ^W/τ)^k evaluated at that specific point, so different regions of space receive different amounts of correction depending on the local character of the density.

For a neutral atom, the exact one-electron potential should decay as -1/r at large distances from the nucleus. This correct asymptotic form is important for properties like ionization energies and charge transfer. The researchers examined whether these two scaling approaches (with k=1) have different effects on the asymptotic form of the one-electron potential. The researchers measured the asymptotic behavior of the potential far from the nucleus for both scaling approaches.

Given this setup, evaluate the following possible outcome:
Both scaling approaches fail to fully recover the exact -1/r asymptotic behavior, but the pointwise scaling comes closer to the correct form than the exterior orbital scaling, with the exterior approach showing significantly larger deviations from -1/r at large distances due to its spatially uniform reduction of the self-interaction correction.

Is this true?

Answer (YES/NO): NO